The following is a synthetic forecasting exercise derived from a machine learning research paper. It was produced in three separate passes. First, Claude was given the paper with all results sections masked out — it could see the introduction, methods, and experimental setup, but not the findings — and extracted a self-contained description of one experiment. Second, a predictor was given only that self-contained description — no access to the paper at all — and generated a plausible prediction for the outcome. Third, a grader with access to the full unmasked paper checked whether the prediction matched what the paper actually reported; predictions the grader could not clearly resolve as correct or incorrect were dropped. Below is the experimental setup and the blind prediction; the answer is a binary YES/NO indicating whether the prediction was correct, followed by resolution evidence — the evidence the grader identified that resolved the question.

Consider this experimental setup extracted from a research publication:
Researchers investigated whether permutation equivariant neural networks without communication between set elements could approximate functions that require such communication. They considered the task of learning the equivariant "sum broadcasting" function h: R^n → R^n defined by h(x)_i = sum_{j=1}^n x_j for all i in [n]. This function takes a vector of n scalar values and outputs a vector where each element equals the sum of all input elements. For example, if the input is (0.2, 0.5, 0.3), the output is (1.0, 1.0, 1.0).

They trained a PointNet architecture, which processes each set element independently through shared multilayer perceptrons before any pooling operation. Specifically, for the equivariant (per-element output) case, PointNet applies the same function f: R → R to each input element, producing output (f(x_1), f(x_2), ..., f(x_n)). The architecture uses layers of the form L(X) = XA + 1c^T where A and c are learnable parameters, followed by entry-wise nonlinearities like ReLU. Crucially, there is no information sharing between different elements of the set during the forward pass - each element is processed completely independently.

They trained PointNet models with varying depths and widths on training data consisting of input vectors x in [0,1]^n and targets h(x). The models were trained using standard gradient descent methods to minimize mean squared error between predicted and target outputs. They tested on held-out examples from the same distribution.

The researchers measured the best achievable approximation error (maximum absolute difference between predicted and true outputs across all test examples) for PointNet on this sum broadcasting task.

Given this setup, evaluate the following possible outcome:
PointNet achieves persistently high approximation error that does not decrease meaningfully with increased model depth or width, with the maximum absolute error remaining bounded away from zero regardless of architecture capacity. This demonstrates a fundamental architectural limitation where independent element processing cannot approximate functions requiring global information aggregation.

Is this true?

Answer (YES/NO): YES